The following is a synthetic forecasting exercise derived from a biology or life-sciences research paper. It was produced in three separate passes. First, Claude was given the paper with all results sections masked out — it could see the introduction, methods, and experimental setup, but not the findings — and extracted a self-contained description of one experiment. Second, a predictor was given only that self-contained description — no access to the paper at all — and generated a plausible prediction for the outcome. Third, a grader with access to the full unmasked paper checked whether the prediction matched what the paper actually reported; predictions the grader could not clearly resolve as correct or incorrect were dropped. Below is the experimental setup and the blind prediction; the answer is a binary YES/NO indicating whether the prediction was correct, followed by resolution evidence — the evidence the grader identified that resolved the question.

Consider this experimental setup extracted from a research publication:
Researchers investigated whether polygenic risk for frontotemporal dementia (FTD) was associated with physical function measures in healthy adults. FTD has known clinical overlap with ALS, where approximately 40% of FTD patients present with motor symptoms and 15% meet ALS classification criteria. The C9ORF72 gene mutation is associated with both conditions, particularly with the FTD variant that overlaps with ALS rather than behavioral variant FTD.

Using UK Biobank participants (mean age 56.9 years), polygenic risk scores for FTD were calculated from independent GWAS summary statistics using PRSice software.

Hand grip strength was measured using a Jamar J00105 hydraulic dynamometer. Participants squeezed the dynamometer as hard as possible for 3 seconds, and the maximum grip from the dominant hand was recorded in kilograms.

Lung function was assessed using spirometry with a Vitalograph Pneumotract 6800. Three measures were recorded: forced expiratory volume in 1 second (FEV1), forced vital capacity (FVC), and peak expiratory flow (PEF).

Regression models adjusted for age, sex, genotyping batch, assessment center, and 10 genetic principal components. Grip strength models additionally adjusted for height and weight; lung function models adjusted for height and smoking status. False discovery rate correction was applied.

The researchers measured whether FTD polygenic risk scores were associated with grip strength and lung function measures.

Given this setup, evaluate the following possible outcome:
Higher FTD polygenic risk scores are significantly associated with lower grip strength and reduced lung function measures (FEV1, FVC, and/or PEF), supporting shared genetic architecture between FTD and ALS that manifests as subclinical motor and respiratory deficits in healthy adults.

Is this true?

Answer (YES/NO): NO